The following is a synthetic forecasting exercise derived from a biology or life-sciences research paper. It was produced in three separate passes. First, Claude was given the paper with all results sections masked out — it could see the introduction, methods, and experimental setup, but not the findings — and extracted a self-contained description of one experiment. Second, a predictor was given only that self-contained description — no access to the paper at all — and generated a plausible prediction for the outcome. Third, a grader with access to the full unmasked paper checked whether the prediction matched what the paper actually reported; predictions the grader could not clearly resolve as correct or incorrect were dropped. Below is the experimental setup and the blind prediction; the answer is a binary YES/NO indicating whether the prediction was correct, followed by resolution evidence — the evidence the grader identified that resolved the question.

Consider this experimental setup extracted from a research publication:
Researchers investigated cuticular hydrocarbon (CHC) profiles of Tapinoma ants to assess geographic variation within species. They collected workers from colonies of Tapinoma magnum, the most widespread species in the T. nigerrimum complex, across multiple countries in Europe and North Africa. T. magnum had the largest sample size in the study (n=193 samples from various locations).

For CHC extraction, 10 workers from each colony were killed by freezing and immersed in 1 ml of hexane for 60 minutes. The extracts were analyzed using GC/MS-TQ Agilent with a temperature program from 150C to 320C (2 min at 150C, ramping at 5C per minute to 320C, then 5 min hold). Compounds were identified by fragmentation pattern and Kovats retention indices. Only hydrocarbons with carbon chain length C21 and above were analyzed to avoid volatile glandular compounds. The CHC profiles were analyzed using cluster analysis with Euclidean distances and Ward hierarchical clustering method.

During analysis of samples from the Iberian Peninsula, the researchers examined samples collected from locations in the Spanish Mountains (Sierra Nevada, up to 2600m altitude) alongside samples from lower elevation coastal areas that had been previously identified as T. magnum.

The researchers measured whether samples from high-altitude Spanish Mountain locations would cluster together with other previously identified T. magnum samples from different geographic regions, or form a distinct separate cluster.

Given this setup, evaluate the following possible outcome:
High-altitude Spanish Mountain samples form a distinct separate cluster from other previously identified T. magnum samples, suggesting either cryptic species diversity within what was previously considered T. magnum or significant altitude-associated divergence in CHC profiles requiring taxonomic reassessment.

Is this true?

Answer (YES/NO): YES